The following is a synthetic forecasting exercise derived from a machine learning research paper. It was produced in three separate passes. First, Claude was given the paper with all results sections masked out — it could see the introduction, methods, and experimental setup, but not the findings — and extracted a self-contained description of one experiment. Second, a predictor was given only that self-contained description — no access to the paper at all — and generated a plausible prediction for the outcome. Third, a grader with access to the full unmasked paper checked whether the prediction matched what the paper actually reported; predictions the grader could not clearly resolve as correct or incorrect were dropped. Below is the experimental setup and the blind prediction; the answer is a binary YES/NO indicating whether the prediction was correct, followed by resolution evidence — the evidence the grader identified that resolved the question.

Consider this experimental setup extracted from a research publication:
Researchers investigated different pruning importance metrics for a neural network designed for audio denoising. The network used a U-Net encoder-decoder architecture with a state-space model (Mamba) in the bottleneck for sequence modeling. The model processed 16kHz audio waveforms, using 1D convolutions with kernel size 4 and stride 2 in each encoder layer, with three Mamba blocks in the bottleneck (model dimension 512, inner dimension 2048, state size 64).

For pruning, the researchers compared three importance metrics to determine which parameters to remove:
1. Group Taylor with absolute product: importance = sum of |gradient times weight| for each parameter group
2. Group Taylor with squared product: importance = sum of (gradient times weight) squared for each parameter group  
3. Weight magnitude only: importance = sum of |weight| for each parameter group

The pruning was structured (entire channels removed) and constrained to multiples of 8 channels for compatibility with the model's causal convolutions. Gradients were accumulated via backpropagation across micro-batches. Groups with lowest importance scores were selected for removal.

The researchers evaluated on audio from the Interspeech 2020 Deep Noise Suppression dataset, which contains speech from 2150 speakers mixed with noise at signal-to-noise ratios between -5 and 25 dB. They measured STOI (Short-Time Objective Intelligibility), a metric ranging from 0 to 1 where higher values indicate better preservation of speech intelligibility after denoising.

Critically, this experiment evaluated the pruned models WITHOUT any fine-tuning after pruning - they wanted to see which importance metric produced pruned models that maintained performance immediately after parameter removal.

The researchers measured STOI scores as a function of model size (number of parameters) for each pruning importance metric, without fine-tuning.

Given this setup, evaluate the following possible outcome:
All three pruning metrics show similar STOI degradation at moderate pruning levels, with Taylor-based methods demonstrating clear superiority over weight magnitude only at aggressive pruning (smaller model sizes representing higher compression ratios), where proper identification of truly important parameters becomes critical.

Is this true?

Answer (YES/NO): NO